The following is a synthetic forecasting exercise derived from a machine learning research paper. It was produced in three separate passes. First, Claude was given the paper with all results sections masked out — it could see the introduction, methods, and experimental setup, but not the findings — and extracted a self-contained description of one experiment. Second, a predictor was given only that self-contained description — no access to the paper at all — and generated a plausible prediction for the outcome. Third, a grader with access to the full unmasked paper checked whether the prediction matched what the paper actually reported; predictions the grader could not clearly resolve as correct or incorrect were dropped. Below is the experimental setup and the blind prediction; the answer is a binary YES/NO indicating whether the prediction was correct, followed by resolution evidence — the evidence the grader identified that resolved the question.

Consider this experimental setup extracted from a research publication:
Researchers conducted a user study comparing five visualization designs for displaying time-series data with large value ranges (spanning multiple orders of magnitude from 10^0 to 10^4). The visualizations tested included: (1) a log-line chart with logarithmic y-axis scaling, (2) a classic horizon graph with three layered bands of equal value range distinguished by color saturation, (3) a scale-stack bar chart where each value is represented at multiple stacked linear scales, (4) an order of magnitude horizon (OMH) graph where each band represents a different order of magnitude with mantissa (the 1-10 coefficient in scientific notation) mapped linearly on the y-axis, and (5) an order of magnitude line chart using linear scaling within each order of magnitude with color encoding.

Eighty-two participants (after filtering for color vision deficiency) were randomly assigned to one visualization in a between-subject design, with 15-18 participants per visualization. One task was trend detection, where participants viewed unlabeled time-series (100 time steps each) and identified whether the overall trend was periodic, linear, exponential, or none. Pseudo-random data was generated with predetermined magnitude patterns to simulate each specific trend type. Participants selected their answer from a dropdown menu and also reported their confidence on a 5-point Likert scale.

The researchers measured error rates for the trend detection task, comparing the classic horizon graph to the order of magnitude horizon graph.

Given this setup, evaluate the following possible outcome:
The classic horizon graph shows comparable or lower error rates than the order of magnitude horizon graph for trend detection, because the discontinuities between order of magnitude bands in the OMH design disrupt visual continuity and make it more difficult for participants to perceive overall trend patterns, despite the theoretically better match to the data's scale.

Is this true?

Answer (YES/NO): YES